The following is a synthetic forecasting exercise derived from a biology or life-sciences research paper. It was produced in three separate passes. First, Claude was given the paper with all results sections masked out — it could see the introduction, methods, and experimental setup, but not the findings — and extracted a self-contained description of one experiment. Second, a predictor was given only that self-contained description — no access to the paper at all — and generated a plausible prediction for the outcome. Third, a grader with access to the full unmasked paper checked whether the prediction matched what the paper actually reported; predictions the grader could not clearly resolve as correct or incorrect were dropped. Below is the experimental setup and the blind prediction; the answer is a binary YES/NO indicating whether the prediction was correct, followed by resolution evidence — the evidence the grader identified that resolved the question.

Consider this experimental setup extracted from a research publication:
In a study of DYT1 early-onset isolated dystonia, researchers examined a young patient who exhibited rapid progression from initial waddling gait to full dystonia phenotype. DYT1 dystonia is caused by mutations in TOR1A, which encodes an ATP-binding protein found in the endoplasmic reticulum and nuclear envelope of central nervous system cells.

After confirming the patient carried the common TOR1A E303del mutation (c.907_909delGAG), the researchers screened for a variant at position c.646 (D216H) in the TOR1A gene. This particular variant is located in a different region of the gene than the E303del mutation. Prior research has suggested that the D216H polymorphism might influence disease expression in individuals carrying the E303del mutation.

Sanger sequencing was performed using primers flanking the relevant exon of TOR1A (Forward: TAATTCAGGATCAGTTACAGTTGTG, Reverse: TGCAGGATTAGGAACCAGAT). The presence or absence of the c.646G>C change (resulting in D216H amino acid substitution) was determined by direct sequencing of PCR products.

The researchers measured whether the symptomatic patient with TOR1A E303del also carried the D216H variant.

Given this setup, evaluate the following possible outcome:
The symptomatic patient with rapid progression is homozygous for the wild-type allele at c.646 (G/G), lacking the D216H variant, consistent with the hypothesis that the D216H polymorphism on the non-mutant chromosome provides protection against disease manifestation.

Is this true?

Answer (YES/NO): YES